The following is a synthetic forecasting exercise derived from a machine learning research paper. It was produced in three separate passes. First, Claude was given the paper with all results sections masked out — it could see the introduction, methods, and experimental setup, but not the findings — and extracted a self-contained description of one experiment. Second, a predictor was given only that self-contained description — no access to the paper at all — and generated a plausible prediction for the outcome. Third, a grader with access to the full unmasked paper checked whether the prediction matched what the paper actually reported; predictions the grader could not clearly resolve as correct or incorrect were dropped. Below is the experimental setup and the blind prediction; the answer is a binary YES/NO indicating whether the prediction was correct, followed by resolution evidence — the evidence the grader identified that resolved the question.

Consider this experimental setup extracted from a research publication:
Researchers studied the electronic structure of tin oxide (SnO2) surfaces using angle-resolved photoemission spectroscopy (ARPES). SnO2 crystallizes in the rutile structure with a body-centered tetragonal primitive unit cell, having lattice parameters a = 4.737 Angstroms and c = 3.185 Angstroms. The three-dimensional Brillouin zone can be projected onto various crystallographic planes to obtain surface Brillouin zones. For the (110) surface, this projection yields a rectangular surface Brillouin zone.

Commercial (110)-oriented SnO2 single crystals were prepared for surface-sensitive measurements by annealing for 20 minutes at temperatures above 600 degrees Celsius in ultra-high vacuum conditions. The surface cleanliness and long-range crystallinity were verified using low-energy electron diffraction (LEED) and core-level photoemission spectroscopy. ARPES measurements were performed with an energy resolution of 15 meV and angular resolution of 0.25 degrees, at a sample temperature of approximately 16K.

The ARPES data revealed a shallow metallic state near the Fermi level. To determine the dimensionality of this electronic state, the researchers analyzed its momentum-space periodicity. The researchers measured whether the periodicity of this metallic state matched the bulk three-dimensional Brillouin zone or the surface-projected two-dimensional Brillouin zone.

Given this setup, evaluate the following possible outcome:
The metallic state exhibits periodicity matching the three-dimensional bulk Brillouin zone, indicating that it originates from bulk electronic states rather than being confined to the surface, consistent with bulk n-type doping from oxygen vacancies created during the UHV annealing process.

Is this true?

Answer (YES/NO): NO